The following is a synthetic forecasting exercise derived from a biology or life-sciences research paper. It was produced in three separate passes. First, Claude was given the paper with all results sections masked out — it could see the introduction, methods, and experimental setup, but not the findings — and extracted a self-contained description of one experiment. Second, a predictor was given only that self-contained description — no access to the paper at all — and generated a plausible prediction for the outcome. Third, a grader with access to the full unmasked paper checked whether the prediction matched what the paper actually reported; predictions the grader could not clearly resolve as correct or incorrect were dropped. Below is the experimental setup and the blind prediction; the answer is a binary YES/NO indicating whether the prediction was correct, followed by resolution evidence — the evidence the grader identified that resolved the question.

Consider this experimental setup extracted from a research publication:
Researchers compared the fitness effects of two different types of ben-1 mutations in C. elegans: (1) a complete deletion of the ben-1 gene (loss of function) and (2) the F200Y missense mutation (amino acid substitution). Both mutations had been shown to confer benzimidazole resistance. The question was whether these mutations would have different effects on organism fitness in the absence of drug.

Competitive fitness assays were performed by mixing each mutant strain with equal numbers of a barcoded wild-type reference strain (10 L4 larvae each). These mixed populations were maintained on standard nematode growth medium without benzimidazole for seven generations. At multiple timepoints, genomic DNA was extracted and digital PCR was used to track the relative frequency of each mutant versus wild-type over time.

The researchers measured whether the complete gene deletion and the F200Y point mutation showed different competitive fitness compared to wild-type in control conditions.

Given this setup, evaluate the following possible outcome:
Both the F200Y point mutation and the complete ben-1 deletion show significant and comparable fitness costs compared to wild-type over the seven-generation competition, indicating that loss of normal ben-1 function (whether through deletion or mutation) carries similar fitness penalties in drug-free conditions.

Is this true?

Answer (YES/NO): NO